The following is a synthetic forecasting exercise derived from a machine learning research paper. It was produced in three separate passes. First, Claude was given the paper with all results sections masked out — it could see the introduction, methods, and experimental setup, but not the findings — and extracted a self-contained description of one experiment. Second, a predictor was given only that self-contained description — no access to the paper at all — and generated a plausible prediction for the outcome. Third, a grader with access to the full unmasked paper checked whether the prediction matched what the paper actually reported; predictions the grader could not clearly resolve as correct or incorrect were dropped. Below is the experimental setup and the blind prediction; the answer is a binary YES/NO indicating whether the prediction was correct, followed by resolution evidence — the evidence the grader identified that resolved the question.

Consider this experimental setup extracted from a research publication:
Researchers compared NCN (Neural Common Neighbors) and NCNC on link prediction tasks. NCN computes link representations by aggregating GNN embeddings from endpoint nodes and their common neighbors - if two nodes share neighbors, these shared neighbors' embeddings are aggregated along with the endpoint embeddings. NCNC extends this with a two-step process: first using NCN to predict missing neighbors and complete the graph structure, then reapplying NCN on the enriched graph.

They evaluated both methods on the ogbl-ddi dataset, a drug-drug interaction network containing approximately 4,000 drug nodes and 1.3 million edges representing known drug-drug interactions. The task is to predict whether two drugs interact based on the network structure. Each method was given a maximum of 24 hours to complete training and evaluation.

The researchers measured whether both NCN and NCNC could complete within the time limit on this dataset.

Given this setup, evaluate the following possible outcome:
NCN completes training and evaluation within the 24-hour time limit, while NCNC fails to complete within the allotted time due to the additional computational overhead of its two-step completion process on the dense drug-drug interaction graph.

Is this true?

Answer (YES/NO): YES